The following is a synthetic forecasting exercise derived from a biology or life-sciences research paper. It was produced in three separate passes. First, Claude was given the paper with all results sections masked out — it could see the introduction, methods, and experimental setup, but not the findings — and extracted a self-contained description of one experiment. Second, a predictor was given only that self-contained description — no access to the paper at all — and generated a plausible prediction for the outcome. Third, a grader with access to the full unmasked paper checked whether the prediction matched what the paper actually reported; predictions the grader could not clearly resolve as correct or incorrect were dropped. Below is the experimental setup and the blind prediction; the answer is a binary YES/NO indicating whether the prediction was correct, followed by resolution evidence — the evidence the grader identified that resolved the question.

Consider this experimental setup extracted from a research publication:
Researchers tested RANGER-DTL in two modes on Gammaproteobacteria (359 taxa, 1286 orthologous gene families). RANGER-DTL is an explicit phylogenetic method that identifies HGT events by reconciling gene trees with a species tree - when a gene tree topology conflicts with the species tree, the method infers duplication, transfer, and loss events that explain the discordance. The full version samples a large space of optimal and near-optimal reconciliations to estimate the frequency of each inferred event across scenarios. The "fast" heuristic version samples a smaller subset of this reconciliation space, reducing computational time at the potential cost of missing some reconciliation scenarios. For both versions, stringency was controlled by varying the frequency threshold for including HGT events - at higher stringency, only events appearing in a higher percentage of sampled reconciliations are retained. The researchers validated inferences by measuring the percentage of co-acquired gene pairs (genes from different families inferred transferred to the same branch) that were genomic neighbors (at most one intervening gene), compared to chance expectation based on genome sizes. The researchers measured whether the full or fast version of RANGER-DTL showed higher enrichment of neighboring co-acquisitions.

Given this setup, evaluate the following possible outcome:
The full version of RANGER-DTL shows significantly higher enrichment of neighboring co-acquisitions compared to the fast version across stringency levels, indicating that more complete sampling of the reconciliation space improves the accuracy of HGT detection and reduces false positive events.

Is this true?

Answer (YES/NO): YES